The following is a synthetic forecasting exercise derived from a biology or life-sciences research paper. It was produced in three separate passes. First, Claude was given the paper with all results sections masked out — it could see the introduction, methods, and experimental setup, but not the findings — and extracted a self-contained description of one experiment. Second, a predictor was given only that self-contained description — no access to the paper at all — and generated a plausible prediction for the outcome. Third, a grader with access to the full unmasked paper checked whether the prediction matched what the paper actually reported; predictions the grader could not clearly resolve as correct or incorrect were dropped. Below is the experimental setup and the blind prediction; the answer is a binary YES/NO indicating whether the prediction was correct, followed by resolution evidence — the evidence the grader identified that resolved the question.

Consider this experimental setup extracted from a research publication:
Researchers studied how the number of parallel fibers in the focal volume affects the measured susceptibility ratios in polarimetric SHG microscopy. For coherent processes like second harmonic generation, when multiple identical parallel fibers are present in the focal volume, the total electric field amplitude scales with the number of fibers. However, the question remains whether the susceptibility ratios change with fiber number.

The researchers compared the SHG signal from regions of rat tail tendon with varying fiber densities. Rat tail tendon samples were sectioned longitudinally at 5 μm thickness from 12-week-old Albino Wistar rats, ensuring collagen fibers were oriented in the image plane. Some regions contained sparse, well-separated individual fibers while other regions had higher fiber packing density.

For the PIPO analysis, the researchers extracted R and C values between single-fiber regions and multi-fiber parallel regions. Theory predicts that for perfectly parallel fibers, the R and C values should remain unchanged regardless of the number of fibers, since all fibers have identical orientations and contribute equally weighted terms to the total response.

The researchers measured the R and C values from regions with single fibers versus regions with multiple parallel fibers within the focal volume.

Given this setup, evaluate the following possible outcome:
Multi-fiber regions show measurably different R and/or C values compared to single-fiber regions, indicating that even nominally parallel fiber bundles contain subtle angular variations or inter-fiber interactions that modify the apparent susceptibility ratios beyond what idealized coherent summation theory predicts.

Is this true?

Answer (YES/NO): NO